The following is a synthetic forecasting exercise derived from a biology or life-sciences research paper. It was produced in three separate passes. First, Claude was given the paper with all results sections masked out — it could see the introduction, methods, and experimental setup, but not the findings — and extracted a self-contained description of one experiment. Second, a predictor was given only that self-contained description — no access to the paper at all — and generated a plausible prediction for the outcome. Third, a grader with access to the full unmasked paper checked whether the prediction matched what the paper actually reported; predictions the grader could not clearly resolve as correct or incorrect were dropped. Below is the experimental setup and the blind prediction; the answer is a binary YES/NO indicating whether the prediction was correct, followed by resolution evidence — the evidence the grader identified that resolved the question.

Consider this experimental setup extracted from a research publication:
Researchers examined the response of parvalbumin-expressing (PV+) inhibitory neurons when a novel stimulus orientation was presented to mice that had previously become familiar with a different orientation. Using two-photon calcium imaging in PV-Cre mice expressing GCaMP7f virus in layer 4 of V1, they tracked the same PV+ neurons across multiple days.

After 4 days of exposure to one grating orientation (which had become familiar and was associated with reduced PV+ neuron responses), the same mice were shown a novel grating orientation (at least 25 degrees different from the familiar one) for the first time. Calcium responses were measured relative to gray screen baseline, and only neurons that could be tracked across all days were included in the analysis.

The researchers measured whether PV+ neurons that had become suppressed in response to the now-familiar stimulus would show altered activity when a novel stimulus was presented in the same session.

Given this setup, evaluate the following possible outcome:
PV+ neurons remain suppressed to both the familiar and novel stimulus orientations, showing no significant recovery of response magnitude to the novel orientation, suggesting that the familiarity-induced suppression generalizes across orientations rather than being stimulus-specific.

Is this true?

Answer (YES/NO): NO